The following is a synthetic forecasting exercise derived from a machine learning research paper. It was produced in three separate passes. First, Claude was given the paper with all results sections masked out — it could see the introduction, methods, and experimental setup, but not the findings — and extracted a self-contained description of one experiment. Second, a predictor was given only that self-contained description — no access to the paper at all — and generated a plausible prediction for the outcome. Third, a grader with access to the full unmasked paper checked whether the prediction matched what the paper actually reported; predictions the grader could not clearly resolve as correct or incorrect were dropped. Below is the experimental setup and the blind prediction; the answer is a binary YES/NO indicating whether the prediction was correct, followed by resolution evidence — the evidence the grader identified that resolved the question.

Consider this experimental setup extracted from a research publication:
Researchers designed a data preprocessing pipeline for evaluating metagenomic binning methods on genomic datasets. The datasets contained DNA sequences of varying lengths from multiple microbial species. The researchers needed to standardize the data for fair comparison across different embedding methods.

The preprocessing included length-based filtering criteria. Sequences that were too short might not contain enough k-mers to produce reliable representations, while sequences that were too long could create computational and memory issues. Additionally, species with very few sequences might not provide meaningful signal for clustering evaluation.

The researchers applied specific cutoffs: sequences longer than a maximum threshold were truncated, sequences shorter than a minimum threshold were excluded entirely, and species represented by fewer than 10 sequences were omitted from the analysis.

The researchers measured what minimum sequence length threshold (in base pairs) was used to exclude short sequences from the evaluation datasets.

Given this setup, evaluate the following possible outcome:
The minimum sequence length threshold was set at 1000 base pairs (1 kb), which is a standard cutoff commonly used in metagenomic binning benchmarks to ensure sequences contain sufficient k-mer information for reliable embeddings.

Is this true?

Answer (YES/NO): NO